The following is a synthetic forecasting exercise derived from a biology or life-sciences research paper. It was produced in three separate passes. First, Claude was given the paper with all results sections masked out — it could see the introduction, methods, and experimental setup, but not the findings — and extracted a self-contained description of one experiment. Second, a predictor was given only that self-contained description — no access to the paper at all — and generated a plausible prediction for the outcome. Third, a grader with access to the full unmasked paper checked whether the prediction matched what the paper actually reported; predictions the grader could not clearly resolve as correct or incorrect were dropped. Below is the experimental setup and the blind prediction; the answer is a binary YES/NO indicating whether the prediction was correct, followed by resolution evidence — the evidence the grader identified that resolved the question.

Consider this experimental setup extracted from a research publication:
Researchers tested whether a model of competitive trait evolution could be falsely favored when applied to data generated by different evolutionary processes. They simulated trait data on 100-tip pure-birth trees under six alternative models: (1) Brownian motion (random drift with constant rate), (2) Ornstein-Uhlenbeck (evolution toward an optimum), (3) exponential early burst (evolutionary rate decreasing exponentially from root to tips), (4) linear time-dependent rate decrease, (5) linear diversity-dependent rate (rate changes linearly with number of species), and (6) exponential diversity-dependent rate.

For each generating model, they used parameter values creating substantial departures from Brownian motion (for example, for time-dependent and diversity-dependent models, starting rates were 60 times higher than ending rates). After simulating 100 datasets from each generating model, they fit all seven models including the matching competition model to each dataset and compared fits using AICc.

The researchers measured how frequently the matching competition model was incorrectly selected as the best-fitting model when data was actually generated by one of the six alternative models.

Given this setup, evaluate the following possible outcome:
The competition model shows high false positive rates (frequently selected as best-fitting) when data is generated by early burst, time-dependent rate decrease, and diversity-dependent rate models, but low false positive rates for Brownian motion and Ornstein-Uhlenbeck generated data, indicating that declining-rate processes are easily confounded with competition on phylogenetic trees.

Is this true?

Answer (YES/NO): NO